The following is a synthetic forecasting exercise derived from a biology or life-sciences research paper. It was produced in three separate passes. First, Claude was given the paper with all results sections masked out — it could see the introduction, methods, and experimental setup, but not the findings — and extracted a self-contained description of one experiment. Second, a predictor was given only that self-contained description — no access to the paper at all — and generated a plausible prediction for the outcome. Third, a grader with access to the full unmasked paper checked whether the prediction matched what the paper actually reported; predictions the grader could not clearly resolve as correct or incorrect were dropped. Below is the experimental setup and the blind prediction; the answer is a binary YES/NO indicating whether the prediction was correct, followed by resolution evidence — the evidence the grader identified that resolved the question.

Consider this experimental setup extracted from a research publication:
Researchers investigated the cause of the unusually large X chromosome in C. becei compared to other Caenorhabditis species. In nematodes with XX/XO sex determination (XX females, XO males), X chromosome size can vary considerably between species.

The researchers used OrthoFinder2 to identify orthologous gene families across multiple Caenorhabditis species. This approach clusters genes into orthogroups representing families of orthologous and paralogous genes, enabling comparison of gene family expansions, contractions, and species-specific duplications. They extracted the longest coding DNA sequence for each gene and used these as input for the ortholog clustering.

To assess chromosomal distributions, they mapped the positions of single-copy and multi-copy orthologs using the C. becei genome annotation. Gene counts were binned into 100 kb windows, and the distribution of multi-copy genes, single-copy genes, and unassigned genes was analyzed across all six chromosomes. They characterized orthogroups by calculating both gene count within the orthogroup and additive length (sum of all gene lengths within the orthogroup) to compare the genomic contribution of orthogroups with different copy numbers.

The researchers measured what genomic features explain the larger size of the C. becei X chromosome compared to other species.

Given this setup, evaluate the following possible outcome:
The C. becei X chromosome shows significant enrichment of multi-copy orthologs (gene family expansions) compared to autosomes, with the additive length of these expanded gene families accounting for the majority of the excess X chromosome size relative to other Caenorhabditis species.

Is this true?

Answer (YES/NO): NO